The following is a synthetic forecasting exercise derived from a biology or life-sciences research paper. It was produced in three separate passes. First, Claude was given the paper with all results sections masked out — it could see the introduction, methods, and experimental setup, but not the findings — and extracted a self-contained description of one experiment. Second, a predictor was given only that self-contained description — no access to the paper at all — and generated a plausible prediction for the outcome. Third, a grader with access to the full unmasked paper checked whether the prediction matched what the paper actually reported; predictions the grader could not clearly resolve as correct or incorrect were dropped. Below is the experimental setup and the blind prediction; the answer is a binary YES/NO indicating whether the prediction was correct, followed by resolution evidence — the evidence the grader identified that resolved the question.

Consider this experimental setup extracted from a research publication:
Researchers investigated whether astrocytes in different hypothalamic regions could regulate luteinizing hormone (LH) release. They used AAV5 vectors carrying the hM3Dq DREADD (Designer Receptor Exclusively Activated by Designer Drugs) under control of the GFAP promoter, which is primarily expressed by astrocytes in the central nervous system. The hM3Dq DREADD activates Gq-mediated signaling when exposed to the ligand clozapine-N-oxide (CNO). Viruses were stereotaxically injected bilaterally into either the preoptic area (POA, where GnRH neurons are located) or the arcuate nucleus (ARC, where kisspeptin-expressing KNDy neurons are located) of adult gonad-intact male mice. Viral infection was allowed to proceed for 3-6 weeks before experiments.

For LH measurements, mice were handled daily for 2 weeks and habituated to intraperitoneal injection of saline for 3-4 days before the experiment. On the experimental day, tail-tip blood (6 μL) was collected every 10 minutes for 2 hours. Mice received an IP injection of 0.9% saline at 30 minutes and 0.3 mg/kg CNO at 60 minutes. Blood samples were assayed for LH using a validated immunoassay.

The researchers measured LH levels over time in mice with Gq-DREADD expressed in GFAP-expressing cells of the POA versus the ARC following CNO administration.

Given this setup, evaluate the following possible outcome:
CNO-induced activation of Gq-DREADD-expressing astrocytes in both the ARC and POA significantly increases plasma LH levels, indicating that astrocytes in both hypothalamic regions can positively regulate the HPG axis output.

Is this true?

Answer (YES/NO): NO